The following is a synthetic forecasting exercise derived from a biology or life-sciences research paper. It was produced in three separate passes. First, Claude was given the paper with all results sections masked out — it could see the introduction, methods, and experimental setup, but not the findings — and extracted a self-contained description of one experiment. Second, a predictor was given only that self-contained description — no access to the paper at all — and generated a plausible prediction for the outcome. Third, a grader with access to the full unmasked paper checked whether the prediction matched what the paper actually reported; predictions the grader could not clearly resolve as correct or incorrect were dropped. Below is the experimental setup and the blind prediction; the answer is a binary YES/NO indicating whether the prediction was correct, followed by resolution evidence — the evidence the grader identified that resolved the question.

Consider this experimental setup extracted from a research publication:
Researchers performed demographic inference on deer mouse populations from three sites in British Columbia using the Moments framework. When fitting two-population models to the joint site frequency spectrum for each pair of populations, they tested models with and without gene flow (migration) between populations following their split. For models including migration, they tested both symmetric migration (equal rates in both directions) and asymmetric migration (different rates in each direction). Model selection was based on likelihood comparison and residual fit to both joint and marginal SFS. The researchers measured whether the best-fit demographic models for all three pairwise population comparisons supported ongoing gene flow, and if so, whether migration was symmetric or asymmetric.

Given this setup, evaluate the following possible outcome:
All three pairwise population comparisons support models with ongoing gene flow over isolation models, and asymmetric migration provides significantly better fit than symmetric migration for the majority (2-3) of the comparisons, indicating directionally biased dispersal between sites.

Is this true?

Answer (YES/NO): NO